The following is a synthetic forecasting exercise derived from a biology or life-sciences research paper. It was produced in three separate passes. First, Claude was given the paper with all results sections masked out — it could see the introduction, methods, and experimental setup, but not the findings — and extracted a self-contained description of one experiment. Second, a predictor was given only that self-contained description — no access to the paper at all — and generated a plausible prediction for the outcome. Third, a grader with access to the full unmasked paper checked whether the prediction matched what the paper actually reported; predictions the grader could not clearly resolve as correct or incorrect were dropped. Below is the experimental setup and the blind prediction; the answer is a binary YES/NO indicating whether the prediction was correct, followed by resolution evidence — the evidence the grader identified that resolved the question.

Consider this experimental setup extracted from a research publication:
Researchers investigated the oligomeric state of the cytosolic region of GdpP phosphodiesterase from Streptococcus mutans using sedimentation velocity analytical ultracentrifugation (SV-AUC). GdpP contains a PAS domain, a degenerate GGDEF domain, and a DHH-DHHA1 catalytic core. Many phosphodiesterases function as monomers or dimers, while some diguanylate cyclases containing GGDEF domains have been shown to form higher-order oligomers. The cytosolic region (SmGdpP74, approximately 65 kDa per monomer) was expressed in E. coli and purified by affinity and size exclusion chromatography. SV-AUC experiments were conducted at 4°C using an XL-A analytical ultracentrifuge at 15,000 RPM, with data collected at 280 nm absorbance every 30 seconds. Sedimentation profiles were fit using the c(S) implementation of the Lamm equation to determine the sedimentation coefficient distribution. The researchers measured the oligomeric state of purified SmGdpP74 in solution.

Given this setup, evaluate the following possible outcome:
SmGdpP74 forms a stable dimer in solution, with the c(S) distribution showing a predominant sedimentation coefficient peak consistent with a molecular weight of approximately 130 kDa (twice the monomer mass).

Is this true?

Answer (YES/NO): NO